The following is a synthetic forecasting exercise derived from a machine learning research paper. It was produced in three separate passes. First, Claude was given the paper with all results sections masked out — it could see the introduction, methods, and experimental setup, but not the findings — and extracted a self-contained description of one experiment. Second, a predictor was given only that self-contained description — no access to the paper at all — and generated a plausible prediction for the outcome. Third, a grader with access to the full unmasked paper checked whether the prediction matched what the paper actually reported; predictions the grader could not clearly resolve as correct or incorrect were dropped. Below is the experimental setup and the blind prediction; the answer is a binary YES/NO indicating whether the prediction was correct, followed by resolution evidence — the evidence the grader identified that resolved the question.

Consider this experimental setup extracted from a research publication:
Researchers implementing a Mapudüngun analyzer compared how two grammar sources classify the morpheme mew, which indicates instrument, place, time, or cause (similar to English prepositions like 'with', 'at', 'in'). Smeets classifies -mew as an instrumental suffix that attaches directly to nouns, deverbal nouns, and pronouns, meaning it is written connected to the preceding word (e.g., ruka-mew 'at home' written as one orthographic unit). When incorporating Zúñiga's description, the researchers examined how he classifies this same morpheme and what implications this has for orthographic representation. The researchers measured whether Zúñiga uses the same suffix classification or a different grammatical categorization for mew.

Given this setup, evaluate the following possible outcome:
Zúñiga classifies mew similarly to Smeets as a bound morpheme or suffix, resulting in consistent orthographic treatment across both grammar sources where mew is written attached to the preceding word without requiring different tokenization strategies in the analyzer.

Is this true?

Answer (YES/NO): NO